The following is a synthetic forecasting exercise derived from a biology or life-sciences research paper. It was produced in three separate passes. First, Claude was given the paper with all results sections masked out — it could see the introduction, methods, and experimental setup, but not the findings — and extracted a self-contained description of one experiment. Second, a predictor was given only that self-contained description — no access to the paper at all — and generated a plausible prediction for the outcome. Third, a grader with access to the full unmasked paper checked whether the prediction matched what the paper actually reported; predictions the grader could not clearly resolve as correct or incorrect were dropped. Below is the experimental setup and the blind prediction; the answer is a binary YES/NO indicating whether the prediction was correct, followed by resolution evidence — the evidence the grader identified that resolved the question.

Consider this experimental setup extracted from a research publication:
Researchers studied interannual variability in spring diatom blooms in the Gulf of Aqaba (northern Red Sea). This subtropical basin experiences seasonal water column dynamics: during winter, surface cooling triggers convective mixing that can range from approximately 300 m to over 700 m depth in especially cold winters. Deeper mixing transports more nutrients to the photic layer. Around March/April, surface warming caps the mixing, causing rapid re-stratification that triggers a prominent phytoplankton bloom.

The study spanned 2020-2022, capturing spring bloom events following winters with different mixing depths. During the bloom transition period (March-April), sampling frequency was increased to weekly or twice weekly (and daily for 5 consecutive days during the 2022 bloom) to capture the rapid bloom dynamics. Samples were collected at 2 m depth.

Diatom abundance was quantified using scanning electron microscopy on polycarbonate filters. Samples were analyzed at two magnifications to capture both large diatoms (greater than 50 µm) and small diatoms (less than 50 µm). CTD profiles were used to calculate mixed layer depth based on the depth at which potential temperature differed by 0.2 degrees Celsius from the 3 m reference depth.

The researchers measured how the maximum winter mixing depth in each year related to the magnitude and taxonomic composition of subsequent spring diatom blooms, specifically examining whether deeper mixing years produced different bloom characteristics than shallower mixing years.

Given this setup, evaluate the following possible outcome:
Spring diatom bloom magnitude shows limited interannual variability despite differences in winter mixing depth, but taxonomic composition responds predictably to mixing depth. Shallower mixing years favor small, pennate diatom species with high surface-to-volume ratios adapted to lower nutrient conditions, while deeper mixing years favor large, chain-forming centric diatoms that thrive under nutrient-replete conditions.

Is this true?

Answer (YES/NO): NO